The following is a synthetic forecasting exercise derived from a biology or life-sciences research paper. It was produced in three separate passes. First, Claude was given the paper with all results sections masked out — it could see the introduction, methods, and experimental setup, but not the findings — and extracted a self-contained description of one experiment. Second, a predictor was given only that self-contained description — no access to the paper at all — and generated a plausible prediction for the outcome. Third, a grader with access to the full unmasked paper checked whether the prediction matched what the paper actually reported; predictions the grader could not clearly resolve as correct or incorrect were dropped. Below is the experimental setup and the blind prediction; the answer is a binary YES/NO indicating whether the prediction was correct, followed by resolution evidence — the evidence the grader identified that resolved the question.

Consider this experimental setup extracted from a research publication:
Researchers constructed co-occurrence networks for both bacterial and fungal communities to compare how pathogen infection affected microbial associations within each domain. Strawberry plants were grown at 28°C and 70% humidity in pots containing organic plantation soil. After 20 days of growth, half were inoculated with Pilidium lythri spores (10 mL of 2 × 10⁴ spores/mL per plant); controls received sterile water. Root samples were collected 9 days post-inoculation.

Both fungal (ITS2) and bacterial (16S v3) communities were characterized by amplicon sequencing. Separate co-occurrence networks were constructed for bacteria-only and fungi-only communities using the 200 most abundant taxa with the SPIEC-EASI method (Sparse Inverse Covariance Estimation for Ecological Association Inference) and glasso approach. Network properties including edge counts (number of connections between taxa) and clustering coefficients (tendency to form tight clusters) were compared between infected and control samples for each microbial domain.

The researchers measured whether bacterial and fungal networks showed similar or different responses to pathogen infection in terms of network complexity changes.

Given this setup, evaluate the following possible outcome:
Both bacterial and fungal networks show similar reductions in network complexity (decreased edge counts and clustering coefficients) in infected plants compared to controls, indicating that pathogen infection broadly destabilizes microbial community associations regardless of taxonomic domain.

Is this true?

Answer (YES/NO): NO